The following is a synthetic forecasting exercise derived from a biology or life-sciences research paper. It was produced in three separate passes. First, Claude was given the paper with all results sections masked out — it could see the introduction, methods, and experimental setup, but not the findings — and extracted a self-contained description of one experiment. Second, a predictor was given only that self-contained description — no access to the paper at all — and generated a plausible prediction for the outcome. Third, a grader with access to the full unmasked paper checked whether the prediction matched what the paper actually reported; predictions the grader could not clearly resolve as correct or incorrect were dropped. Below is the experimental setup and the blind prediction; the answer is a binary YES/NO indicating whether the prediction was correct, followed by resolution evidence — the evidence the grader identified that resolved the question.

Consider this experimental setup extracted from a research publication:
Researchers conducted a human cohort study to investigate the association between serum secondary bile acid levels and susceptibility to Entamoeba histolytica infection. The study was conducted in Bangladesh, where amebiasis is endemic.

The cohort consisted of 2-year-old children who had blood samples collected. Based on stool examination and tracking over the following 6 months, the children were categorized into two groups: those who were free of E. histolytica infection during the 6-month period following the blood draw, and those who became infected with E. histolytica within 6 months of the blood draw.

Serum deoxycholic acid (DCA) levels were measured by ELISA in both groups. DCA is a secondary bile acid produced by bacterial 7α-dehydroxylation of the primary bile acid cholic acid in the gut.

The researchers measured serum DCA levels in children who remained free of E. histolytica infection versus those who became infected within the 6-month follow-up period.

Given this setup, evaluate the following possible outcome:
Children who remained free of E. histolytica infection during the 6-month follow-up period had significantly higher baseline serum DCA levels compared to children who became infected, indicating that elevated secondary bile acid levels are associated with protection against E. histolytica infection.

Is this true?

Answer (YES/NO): YES